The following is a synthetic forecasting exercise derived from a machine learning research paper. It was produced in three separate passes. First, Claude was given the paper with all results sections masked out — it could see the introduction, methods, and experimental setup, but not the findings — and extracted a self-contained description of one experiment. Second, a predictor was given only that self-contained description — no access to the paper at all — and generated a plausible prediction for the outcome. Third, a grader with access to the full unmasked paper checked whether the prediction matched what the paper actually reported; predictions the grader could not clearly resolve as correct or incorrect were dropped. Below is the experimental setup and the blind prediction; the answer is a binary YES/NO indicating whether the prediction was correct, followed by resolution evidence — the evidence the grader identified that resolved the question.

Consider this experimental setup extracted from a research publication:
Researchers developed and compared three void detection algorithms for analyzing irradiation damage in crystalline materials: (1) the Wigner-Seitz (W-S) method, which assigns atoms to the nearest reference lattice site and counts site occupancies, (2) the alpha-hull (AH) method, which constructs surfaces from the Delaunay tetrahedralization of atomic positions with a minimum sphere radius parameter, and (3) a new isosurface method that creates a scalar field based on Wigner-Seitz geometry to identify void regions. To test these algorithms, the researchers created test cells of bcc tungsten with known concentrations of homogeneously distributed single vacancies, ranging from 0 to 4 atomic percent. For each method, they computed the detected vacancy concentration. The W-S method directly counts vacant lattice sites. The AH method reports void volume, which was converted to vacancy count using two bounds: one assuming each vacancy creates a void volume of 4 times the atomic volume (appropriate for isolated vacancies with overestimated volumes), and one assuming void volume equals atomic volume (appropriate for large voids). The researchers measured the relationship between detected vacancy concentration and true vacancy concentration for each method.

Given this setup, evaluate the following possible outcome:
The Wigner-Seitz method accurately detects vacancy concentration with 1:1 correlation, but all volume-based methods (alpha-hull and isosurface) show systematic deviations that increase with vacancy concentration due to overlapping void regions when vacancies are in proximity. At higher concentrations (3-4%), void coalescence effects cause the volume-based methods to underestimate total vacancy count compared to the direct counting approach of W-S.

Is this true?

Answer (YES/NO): NO